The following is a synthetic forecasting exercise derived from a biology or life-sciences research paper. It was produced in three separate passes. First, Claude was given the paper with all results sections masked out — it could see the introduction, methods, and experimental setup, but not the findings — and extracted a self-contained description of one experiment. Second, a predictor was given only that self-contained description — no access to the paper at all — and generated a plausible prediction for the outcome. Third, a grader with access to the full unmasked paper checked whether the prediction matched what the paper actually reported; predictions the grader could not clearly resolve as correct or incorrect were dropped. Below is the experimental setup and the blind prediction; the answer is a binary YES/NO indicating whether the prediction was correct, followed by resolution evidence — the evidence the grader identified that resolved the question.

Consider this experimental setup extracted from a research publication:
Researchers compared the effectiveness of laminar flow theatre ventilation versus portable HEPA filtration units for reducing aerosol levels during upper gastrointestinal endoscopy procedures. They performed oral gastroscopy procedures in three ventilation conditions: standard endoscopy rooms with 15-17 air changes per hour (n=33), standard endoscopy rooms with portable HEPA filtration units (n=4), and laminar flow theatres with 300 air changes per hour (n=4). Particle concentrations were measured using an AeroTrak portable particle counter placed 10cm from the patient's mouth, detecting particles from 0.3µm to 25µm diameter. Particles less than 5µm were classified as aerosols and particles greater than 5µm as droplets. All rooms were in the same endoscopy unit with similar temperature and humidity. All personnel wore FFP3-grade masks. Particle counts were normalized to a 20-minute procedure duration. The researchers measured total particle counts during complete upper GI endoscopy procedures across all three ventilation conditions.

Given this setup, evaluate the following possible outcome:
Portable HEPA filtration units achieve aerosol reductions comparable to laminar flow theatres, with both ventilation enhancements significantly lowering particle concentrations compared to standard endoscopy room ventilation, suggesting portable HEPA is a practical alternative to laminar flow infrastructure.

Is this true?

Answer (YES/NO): NO